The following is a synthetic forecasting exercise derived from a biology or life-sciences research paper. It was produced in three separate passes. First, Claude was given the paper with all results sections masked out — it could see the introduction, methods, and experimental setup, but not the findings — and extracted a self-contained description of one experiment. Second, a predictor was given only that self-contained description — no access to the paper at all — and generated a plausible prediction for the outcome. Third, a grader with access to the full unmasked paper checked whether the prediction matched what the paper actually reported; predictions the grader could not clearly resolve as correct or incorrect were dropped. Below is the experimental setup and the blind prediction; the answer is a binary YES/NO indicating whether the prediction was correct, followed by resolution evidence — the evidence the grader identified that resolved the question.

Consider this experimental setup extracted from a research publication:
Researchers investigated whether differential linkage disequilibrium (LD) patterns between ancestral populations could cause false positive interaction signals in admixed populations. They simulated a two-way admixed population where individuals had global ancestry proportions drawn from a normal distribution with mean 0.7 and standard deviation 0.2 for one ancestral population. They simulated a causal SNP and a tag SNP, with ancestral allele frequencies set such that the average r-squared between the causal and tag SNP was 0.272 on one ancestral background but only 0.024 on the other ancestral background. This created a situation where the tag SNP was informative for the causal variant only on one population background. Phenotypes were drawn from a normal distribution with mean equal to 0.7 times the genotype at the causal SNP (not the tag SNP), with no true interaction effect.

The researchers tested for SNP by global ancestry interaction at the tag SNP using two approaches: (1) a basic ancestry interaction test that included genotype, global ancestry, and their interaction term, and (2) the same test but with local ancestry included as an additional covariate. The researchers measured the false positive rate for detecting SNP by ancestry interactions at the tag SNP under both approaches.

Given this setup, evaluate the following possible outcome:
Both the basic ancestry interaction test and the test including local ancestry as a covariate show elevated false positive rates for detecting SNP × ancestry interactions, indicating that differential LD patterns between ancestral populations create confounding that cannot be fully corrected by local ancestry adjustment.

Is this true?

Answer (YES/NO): NO